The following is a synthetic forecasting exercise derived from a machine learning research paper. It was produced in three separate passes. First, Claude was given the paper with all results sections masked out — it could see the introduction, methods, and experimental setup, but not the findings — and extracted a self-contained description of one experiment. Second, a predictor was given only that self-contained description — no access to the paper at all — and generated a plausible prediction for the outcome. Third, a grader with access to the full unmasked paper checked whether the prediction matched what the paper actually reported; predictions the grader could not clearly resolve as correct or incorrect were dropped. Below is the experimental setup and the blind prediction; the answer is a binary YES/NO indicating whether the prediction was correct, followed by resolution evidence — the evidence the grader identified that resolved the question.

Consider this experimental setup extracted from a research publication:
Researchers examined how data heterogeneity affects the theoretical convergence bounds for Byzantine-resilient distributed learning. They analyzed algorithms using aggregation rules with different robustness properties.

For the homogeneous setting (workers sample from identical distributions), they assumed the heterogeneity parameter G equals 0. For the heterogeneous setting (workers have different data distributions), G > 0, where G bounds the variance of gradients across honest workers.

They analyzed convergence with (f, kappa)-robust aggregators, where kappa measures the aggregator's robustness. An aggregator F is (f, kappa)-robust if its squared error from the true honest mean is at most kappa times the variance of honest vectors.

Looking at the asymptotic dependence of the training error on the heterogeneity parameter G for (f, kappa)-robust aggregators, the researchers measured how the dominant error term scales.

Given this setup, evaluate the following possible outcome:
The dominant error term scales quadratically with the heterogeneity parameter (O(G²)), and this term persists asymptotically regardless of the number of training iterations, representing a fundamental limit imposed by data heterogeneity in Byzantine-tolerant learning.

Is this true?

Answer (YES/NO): NO